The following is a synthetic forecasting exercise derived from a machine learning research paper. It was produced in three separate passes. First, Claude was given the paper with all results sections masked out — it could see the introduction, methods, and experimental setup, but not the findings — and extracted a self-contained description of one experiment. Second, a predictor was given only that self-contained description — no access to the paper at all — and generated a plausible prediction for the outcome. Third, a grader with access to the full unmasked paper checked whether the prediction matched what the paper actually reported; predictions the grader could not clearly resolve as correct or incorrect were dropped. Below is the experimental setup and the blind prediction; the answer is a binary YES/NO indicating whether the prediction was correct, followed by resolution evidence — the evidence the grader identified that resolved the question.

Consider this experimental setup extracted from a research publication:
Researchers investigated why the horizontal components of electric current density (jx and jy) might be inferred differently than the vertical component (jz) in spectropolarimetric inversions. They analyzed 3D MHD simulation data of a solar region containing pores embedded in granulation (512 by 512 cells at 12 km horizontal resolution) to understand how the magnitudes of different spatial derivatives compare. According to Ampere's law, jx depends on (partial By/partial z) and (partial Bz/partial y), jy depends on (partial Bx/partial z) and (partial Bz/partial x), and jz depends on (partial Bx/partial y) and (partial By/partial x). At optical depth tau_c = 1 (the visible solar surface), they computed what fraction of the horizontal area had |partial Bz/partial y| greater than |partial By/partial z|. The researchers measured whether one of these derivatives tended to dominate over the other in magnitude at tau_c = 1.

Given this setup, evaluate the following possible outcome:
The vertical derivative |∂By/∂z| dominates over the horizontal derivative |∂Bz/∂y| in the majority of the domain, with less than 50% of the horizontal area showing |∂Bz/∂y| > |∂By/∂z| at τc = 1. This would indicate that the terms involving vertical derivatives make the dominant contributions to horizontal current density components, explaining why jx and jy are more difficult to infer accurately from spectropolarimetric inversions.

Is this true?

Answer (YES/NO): NO